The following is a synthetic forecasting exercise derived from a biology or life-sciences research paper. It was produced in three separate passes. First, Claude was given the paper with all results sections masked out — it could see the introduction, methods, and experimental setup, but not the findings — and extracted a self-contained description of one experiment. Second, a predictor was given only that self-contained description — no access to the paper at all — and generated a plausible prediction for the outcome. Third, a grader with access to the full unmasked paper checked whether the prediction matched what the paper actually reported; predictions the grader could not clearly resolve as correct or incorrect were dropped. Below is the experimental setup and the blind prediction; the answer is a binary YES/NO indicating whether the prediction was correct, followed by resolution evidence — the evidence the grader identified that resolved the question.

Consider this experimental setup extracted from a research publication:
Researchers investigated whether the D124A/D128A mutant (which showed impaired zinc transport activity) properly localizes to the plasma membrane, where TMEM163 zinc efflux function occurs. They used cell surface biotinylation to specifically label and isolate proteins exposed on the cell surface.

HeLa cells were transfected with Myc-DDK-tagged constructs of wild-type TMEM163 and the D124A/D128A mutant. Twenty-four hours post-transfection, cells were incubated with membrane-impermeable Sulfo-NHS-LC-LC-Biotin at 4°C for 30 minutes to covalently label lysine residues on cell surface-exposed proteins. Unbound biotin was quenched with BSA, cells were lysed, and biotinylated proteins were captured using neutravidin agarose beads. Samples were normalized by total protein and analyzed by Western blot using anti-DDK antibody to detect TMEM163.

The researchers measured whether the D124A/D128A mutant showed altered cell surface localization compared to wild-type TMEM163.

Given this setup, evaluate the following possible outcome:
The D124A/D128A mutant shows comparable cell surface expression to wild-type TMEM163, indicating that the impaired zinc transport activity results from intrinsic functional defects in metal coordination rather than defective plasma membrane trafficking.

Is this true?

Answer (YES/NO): YES